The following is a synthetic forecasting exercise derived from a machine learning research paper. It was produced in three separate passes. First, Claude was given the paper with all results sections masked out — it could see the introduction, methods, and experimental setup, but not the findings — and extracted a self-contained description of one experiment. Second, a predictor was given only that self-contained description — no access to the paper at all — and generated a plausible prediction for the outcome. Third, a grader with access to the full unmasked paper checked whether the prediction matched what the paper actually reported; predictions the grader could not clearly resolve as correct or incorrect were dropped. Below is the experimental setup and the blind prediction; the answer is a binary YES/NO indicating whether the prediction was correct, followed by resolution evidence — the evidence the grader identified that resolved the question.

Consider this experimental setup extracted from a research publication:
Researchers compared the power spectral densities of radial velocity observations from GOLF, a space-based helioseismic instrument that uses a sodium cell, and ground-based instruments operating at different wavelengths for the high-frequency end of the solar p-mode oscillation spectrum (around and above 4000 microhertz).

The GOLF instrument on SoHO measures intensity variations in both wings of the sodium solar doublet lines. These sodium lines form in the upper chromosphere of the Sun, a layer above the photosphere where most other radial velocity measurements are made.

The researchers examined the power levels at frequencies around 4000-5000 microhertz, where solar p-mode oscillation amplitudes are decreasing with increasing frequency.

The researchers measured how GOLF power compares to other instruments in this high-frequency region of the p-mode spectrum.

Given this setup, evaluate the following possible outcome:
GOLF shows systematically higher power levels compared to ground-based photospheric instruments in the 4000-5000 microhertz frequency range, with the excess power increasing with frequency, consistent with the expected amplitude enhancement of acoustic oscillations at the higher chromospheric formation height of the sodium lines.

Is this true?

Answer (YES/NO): YES